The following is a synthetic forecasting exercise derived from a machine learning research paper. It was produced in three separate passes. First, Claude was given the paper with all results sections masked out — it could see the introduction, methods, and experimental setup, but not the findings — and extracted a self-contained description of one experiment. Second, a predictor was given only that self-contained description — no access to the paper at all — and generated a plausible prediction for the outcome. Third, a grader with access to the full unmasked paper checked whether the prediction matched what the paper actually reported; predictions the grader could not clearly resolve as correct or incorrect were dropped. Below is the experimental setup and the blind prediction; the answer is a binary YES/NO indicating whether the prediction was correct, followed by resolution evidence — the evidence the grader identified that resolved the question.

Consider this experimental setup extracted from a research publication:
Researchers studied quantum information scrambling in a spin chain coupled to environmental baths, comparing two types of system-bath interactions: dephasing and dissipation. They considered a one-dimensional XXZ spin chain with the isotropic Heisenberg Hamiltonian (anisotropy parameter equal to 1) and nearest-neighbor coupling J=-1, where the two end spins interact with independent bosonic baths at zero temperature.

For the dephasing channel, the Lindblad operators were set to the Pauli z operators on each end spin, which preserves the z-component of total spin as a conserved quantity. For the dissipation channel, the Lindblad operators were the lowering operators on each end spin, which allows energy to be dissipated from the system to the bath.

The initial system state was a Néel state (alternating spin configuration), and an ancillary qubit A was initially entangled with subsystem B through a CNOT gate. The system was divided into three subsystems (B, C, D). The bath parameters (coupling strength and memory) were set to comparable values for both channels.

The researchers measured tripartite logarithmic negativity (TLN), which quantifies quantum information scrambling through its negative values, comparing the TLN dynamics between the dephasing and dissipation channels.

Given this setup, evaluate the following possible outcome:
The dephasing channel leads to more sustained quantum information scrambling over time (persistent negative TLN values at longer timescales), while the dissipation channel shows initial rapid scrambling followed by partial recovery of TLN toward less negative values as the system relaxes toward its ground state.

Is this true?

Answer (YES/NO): NO